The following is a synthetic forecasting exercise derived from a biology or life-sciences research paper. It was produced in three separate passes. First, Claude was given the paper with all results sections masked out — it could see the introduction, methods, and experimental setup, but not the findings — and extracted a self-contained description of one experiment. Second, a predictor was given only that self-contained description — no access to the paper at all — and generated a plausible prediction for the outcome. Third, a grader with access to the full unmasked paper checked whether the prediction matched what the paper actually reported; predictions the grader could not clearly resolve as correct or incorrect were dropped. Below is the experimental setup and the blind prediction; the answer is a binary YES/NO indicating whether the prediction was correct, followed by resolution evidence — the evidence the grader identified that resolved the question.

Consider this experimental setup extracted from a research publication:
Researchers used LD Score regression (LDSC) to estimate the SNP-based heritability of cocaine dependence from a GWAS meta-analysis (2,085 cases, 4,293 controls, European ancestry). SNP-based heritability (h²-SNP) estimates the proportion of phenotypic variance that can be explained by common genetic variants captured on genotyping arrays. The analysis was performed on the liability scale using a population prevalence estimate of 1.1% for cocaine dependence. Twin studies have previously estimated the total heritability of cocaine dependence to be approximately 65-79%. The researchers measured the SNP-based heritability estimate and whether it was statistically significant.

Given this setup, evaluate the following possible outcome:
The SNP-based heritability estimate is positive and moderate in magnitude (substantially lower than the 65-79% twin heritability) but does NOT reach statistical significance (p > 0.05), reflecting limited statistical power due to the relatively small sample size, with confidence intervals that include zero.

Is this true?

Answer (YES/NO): NO